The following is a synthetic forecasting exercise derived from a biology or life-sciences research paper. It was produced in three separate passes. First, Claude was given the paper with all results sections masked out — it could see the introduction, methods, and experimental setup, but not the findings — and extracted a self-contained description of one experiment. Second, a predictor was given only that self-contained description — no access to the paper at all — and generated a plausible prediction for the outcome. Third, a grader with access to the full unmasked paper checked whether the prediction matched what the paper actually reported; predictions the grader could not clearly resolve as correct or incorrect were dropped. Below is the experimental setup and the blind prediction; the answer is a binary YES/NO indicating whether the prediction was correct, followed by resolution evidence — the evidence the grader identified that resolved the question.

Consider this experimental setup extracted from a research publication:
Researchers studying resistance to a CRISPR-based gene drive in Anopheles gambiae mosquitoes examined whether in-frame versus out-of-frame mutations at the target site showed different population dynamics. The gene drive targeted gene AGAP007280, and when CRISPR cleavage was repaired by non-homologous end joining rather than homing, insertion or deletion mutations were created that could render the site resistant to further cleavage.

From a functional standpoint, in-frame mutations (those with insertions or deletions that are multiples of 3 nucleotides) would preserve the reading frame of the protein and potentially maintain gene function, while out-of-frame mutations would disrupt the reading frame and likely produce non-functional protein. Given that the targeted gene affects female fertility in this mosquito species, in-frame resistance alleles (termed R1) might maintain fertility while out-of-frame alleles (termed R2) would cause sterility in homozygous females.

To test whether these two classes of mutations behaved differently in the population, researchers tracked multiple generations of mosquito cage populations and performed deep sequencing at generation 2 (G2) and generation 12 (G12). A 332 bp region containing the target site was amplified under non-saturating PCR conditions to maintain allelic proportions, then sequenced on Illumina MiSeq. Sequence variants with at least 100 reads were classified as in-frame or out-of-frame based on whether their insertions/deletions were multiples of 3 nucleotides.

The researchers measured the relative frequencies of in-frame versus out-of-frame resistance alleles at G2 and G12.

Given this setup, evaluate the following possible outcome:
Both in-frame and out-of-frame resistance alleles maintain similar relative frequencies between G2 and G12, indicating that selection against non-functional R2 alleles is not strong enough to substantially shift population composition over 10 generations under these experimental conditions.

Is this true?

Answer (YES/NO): NO